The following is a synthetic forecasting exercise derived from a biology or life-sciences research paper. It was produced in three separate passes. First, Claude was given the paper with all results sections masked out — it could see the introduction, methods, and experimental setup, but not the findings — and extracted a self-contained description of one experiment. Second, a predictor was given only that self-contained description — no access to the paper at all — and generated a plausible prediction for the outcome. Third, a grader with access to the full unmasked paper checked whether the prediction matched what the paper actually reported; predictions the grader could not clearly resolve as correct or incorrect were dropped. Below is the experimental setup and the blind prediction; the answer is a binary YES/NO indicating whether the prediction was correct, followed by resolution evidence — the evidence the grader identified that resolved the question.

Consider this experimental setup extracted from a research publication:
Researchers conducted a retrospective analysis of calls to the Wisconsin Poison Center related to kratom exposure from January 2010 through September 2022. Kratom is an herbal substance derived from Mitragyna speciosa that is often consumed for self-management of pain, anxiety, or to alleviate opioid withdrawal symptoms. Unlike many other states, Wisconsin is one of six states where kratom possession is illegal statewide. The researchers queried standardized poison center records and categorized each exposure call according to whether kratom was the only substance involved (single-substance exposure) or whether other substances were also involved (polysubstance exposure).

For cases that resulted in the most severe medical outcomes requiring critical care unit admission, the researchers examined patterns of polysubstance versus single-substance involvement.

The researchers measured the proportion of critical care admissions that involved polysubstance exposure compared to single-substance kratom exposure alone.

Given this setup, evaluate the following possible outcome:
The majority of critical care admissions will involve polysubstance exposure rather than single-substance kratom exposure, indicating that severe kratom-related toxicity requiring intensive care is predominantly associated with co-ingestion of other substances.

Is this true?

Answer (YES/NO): YES